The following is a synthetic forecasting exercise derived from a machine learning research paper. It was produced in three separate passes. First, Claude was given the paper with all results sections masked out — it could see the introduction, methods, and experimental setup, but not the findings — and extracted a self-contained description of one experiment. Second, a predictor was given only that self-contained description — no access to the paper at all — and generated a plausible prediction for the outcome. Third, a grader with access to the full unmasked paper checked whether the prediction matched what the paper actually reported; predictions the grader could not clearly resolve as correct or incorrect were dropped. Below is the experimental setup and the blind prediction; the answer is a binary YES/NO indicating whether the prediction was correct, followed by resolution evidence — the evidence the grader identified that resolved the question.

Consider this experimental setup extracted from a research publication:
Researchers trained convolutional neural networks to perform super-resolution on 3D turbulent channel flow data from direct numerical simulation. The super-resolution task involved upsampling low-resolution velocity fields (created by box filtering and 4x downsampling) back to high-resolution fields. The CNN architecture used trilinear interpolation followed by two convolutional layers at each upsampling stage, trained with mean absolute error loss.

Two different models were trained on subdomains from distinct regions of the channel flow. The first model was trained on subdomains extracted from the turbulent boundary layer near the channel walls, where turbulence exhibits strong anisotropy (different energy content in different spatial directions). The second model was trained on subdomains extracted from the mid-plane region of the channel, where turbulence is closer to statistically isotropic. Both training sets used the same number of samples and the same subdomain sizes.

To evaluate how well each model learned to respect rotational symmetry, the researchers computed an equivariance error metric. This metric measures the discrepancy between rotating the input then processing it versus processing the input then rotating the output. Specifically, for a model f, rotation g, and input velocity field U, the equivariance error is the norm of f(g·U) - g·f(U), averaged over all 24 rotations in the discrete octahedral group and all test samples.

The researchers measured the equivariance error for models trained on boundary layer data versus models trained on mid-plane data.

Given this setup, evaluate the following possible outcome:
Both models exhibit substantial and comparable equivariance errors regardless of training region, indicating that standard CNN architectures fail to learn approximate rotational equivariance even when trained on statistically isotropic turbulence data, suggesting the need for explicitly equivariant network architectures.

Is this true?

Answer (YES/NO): NO